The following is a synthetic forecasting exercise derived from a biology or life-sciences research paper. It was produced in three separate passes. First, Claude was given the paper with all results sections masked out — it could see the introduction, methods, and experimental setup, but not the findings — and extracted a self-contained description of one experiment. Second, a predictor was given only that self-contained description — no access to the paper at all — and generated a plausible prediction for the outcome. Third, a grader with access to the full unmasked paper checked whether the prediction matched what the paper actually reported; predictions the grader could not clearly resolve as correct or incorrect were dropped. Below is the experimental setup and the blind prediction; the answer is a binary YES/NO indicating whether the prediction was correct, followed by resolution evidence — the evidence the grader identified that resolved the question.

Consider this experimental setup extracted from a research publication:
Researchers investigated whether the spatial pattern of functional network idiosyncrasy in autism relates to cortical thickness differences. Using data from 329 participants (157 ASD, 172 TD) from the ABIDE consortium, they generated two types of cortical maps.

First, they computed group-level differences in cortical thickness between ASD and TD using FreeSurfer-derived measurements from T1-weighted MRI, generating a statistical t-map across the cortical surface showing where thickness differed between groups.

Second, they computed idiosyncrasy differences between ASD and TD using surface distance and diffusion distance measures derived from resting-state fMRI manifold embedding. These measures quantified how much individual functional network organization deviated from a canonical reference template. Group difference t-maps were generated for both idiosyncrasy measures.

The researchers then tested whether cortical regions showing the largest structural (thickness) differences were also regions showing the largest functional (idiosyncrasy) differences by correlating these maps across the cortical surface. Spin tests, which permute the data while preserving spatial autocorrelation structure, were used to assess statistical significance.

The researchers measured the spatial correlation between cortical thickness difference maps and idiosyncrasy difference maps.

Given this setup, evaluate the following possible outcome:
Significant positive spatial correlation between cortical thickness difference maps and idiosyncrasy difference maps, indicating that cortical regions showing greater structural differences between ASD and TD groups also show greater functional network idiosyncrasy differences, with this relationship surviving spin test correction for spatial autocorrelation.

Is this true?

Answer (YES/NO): NO